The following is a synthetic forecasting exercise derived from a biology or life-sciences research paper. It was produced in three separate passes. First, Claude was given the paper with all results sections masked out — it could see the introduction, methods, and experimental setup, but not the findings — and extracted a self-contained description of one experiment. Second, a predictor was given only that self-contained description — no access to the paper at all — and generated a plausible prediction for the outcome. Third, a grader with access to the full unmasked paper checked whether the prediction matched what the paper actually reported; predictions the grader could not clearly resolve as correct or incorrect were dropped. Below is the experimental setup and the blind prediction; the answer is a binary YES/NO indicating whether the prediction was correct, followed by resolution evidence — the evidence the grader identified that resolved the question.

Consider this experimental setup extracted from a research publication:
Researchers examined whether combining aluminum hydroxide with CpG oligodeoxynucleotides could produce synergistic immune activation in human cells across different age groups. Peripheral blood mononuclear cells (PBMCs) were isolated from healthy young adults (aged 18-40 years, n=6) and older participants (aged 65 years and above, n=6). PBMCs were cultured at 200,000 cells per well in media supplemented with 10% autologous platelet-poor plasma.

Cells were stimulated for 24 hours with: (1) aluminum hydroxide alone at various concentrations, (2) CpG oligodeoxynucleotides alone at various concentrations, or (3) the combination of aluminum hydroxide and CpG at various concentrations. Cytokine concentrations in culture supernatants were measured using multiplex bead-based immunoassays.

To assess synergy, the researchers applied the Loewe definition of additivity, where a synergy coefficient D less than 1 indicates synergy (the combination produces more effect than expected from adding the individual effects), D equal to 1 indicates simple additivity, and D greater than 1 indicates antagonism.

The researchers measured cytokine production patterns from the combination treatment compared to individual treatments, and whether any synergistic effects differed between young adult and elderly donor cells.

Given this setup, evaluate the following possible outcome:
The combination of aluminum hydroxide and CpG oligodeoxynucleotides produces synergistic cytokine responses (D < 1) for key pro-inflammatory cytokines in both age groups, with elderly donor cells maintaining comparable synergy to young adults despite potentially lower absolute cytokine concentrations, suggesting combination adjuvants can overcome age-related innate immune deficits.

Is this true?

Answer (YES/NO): YES